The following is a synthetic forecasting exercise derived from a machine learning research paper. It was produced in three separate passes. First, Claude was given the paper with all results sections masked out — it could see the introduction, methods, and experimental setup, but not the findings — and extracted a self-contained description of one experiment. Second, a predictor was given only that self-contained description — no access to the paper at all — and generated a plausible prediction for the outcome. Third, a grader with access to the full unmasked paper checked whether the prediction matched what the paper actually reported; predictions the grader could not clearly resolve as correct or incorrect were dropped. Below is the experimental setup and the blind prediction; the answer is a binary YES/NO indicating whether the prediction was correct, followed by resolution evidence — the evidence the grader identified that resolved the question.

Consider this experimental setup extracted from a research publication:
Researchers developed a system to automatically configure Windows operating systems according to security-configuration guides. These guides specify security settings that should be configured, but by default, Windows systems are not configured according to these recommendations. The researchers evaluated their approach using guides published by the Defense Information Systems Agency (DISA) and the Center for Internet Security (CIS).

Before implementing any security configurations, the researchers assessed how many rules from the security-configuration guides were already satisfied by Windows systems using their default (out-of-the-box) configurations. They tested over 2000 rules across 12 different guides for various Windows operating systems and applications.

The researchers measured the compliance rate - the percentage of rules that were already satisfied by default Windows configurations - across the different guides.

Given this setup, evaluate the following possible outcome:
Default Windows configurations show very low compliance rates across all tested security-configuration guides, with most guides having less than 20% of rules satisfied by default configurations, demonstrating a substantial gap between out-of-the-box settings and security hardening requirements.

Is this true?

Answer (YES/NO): YES